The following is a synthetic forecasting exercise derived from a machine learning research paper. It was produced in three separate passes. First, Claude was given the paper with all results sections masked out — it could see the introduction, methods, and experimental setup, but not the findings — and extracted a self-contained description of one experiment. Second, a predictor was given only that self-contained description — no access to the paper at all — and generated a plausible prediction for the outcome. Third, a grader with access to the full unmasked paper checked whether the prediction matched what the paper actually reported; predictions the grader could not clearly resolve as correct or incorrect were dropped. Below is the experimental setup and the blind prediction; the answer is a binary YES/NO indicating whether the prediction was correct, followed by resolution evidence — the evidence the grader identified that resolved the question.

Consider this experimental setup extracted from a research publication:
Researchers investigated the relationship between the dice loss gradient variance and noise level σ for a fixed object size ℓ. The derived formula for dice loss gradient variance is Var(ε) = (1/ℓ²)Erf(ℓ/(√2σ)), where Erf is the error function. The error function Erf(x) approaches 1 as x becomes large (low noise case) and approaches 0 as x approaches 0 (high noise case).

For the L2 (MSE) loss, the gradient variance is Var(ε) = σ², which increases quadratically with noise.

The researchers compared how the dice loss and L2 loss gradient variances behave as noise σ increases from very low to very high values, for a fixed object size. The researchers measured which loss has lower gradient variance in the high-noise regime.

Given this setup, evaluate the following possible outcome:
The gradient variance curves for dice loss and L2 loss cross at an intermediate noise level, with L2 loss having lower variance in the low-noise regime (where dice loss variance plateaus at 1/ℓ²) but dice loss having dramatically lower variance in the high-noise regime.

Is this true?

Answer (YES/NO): YES